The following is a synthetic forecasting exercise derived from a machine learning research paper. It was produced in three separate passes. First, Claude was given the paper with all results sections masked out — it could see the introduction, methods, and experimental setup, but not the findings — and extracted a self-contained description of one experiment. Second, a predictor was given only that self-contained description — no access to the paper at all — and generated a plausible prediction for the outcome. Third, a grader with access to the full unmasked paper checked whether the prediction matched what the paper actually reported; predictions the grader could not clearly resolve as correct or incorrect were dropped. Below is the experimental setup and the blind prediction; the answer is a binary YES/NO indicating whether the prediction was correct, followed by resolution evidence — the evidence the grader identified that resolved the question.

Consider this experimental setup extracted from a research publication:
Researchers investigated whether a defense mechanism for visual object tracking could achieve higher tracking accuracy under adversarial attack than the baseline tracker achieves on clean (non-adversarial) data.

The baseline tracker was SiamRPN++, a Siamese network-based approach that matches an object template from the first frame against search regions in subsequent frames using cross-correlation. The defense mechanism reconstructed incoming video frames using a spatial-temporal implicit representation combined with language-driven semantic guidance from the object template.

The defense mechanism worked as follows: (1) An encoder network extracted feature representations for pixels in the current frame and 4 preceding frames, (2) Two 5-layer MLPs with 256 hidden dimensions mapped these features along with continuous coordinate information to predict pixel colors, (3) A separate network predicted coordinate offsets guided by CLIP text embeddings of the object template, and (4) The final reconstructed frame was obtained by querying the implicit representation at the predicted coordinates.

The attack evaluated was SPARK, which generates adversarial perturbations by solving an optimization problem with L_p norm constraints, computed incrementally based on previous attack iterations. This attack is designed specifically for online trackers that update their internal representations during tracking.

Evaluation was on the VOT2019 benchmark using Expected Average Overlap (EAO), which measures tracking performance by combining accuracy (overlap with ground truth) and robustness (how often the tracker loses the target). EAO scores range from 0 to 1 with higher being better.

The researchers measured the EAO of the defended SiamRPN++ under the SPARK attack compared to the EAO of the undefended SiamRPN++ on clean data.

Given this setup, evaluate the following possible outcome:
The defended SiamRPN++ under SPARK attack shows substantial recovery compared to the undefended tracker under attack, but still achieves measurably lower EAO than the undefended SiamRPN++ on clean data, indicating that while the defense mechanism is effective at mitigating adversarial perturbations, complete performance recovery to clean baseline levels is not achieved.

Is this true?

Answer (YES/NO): NO